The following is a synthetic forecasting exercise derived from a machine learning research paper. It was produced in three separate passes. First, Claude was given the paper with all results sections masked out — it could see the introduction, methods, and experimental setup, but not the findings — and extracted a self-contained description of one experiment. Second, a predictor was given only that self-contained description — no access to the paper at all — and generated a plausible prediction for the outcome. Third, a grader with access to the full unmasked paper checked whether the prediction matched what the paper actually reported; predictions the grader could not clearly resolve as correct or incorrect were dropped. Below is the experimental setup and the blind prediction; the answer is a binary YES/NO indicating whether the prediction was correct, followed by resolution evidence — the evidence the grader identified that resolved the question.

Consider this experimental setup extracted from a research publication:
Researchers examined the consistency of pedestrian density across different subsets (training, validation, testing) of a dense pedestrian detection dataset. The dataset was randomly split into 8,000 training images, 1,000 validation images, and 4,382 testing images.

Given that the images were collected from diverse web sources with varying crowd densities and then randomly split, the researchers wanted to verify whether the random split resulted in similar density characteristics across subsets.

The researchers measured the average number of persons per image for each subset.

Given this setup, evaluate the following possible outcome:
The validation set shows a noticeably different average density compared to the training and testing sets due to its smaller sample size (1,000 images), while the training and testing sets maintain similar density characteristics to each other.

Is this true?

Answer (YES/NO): NO